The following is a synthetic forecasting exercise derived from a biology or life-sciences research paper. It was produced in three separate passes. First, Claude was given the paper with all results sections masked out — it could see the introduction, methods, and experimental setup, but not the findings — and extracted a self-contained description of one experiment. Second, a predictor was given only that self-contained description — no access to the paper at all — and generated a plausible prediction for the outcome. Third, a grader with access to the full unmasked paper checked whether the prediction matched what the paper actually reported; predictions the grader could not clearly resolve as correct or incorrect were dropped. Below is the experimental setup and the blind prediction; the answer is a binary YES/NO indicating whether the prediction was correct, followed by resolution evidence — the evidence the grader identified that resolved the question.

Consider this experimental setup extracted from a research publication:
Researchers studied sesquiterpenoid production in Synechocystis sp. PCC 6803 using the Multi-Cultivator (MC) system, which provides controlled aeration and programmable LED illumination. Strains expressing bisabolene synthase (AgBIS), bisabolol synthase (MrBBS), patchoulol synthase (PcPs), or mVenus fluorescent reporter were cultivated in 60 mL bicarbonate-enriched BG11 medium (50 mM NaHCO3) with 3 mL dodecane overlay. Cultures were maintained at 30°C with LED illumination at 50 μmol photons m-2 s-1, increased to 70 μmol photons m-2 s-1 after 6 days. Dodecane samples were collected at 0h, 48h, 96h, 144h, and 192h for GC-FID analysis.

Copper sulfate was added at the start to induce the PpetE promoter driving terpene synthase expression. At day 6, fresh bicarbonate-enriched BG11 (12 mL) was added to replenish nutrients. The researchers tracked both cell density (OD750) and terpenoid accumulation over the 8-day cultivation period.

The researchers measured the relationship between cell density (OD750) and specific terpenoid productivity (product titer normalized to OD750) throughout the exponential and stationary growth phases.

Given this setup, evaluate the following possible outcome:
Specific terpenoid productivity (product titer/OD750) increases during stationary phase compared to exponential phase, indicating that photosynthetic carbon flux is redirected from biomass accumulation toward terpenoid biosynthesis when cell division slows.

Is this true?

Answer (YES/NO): NO